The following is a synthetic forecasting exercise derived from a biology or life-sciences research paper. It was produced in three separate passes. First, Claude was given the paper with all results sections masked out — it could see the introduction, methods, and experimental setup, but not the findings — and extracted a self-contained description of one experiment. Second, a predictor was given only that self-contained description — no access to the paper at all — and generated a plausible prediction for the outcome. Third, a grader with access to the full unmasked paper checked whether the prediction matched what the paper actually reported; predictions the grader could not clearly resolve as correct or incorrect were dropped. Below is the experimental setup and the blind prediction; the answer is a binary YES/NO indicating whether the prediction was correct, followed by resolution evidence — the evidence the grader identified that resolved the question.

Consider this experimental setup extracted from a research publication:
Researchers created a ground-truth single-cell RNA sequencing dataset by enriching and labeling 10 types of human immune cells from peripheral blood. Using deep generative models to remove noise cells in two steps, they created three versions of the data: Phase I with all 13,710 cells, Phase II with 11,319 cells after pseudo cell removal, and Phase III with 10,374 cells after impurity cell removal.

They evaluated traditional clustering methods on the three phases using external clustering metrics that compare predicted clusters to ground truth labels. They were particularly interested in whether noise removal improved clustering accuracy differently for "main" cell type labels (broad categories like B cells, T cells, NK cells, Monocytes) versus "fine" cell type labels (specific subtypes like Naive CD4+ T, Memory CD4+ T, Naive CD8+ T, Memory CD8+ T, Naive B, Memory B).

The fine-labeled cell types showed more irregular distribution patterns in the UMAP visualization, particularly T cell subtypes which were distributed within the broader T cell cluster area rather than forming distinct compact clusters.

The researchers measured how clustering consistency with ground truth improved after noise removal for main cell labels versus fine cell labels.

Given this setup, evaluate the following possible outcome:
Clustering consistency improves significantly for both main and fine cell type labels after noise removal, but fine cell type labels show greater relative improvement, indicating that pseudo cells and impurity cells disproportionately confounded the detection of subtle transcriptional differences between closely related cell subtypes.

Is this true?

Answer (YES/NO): NO